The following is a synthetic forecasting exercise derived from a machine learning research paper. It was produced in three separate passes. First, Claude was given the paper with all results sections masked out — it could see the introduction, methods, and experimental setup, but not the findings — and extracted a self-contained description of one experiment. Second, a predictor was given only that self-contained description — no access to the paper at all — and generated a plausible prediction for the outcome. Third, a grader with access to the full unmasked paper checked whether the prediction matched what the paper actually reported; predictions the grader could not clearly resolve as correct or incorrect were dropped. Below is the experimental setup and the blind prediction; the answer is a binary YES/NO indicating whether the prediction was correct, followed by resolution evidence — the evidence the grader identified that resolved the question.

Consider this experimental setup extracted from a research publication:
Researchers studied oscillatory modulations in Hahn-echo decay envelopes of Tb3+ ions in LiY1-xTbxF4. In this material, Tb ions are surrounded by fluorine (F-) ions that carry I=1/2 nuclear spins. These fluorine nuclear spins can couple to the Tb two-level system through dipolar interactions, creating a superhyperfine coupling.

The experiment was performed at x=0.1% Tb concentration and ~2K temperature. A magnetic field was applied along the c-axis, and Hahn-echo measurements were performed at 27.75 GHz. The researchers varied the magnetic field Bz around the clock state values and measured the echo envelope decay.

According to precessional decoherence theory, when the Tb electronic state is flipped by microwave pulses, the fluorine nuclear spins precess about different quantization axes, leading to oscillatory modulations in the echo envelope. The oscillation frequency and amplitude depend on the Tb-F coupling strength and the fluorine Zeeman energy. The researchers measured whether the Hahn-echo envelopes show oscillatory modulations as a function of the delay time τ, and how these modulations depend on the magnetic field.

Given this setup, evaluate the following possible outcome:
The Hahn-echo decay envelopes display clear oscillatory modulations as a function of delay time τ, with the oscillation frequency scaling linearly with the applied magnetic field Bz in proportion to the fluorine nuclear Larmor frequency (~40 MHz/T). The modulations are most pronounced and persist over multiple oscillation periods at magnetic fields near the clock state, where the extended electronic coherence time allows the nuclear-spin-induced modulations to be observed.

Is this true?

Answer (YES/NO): NO